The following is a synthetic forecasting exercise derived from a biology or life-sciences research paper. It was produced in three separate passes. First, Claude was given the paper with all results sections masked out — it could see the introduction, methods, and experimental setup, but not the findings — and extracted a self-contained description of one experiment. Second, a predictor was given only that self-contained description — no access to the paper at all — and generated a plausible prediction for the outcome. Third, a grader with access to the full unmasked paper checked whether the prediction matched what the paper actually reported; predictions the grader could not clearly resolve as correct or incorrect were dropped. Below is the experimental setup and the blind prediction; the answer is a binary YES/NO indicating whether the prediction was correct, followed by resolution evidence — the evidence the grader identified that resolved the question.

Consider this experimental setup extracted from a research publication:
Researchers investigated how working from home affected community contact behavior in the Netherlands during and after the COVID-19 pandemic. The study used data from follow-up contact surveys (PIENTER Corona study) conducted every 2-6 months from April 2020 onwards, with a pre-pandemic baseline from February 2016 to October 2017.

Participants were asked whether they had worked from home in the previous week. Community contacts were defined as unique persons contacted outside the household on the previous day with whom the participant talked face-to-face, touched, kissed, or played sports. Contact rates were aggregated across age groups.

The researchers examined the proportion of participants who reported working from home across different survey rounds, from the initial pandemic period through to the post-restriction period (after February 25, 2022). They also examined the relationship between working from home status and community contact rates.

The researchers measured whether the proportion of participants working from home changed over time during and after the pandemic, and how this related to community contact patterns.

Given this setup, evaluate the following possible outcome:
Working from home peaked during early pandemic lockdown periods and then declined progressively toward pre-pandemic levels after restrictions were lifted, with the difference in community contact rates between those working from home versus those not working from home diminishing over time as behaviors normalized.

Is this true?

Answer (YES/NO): NO